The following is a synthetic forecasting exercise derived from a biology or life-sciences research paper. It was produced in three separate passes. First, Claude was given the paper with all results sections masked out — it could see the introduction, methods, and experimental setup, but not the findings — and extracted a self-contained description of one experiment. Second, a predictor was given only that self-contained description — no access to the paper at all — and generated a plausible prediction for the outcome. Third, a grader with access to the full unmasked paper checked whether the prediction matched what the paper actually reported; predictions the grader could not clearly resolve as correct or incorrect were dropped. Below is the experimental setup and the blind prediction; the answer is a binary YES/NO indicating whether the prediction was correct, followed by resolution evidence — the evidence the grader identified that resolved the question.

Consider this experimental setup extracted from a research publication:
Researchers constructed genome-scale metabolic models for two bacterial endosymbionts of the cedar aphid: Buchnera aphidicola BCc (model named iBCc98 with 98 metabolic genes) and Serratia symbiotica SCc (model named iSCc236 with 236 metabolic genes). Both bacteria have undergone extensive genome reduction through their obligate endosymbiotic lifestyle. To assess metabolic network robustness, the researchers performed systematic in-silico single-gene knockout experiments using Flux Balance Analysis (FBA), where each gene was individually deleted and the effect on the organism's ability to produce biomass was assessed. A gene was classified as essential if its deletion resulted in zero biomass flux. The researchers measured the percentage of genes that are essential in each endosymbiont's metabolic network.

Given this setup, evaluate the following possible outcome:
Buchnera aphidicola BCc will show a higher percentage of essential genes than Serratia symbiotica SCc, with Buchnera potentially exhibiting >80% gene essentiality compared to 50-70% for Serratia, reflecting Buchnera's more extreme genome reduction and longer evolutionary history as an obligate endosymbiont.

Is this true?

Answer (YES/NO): NO